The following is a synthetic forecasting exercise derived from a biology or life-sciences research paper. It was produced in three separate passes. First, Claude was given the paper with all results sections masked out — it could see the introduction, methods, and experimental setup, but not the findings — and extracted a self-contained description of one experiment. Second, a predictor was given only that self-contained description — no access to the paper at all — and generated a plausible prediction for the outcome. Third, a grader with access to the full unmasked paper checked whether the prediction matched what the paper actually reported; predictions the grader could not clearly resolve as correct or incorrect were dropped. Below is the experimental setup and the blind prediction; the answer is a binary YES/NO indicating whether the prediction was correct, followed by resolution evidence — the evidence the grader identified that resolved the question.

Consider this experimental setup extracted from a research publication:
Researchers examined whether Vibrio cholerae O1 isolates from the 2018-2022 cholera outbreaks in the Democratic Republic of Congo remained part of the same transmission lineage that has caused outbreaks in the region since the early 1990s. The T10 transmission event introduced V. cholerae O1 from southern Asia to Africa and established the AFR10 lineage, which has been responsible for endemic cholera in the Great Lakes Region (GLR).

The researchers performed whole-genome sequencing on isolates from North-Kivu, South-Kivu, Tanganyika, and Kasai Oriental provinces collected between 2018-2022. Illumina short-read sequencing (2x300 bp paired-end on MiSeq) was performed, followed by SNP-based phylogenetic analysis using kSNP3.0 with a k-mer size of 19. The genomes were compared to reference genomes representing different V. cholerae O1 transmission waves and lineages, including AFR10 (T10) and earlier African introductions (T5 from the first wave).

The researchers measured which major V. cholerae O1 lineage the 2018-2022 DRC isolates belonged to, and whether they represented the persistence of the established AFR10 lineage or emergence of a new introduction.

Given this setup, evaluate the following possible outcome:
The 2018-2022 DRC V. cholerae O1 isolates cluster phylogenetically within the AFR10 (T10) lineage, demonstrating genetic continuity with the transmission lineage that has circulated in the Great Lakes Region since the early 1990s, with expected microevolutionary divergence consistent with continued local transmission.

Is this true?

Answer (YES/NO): YES